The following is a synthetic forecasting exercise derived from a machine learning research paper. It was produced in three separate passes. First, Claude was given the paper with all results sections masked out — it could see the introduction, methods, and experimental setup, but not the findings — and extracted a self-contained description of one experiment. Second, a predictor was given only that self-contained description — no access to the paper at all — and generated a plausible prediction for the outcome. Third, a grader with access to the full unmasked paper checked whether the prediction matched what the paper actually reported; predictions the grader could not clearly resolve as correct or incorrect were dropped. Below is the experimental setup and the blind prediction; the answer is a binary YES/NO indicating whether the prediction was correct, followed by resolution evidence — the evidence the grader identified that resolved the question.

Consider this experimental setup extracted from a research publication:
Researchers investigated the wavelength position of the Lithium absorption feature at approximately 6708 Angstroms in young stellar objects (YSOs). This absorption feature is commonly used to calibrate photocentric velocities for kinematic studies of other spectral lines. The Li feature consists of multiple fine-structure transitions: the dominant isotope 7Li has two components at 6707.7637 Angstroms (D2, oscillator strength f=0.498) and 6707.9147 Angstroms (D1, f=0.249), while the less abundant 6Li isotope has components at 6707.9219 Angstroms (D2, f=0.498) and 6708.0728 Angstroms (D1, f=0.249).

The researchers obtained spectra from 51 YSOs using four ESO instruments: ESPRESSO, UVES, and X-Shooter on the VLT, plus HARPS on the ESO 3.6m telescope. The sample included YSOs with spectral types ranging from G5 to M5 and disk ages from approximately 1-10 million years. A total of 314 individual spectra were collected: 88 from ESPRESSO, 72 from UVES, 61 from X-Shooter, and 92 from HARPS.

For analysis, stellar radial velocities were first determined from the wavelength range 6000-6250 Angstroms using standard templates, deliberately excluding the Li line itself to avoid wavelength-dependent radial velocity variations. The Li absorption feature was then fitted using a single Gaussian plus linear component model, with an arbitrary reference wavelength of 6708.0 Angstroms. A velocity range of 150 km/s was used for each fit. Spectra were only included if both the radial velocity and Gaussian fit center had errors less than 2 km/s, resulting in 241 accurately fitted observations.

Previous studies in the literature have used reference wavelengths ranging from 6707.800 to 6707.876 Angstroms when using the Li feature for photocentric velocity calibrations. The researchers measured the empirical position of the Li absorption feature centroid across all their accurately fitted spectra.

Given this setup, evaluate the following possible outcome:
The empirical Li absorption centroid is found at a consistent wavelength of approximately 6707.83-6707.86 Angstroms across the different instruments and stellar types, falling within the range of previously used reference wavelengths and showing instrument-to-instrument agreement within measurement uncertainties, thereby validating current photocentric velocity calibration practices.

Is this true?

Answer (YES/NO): NO